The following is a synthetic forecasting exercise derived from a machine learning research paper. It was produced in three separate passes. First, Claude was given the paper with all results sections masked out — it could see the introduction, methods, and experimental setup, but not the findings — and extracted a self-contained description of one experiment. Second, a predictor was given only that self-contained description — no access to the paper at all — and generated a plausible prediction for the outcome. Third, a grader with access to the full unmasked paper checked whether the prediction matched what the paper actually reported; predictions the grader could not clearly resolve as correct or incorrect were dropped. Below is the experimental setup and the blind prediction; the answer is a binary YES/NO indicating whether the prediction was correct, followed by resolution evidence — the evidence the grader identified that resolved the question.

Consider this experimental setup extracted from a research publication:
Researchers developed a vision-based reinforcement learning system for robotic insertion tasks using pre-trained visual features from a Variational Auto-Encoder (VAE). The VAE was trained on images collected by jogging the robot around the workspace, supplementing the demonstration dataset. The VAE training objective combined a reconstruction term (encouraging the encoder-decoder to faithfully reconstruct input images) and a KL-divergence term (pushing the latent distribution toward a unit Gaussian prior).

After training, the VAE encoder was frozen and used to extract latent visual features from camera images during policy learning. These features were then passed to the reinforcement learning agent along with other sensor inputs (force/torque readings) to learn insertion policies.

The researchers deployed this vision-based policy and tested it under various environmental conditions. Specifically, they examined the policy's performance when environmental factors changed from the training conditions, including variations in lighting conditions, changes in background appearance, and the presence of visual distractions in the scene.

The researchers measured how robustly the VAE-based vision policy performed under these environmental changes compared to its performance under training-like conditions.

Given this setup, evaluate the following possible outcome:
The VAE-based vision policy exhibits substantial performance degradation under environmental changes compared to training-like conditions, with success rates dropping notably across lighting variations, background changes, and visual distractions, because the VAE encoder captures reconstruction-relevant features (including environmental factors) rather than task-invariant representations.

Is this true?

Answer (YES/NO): YES